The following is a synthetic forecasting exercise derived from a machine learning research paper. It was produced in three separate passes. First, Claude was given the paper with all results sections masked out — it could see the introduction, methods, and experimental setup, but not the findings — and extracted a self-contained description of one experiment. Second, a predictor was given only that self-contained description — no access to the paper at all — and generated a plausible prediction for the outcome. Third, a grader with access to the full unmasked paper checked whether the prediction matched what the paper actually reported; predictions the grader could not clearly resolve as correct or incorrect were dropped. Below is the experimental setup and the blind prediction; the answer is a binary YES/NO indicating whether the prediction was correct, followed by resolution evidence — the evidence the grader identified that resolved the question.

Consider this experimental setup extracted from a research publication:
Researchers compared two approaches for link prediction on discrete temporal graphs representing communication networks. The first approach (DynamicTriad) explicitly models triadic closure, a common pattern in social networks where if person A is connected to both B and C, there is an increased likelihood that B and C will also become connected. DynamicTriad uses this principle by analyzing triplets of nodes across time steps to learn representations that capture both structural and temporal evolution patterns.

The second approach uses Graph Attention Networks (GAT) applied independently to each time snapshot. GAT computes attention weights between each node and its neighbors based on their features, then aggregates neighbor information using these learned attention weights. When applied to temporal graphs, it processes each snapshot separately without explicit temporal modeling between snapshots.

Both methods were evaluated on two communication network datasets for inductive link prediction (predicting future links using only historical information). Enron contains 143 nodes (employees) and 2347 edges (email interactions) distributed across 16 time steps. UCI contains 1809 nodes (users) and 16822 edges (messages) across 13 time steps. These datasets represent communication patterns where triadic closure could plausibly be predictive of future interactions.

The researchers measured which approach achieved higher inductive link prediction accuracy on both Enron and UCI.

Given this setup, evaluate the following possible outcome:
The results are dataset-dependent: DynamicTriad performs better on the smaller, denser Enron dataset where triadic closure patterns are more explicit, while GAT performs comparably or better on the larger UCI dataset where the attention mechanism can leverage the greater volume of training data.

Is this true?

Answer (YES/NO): NO